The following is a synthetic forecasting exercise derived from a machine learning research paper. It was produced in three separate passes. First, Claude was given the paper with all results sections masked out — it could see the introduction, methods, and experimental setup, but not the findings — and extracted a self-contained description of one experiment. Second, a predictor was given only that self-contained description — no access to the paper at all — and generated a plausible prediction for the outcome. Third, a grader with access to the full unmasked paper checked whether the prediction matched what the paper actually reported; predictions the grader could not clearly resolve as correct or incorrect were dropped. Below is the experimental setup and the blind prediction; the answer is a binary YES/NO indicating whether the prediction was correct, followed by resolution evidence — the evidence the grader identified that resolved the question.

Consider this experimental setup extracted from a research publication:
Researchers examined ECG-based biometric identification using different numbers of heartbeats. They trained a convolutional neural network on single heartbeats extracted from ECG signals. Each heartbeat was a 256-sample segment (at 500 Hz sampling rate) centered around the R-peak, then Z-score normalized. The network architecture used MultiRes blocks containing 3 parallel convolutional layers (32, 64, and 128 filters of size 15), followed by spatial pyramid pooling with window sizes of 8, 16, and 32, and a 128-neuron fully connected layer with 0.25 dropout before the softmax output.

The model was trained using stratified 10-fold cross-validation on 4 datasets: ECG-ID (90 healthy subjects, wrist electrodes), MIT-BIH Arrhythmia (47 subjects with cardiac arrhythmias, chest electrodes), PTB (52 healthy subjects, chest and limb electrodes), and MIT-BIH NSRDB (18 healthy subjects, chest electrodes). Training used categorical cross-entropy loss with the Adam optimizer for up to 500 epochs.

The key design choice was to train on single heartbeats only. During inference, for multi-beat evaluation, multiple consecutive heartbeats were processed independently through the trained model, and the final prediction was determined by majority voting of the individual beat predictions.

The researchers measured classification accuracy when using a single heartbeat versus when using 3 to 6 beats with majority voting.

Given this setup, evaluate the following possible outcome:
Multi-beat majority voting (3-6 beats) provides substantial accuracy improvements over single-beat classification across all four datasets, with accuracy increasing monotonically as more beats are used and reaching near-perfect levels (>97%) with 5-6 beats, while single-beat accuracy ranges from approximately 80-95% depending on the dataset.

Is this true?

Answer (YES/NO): NO